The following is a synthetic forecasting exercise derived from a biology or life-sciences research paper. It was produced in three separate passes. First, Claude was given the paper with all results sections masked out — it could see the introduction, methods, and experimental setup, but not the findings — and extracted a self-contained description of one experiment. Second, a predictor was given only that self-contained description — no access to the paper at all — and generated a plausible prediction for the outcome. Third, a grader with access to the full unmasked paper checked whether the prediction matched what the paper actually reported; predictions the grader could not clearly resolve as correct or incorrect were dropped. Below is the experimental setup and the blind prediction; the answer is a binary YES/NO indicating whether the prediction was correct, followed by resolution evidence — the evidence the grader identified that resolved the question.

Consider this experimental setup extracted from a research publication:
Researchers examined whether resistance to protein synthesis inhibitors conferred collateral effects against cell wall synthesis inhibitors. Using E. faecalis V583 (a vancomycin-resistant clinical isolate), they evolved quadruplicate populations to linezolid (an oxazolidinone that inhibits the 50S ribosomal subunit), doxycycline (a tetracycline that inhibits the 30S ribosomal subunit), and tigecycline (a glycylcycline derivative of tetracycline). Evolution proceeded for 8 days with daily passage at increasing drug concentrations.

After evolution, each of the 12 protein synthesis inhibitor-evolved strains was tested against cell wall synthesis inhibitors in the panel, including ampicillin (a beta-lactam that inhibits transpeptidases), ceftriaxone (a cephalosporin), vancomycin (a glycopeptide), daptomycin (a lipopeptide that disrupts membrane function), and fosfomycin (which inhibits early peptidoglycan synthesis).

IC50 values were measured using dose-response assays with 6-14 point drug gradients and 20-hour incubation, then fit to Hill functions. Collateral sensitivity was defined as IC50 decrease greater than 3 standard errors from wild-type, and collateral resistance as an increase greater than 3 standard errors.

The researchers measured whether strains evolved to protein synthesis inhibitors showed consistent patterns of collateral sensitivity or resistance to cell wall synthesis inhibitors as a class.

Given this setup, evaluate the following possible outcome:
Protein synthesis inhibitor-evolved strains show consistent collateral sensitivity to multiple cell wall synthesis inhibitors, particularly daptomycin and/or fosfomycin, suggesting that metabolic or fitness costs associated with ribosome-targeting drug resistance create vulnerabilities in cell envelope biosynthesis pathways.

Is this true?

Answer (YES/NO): NO